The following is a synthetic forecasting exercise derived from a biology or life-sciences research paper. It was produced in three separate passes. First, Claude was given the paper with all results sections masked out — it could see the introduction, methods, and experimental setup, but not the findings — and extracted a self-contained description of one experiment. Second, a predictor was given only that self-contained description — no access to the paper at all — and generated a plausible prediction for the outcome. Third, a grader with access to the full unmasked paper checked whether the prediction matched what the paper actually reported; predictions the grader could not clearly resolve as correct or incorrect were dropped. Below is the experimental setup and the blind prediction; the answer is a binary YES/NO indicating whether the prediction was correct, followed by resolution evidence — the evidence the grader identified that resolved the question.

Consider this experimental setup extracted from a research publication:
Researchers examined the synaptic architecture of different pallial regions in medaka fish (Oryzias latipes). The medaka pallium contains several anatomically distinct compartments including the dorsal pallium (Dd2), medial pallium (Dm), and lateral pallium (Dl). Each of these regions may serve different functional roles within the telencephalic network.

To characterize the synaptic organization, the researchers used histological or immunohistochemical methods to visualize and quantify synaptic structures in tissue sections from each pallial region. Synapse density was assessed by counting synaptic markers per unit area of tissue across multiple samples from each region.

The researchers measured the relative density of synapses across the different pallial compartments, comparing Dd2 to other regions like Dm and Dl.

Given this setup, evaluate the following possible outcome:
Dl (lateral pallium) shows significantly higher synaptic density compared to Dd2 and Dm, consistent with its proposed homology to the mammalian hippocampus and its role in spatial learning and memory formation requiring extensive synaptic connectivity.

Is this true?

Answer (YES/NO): NO